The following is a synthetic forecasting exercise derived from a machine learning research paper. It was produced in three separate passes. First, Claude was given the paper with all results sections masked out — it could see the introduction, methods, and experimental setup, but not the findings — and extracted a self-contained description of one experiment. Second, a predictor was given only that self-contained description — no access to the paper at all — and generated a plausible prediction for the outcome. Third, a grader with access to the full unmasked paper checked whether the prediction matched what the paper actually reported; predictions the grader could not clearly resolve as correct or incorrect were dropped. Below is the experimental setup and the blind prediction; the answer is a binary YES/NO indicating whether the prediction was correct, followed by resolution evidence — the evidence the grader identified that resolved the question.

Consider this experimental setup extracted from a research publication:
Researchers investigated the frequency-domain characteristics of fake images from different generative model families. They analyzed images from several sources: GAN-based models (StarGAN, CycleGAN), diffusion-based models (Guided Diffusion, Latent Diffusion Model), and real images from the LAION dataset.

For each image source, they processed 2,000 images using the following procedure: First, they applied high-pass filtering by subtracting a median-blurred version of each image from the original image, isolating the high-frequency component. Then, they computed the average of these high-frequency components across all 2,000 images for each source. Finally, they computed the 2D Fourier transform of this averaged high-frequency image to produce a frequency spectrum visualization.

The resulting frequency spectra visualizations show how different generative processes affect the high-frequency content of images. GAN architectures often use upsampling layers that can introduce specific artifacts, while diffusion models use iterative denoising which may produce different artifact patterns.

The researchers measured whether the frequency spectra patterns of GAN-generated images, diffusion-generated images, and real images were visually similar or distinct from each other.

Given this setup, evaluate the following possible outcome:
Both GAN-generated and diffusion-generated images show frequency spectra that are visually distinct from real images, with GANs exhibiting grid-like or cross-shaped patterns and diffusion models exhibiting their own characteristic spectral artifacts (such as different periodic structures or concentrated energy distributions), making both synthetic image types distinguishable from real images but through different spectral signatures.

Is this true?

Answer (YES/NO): NO